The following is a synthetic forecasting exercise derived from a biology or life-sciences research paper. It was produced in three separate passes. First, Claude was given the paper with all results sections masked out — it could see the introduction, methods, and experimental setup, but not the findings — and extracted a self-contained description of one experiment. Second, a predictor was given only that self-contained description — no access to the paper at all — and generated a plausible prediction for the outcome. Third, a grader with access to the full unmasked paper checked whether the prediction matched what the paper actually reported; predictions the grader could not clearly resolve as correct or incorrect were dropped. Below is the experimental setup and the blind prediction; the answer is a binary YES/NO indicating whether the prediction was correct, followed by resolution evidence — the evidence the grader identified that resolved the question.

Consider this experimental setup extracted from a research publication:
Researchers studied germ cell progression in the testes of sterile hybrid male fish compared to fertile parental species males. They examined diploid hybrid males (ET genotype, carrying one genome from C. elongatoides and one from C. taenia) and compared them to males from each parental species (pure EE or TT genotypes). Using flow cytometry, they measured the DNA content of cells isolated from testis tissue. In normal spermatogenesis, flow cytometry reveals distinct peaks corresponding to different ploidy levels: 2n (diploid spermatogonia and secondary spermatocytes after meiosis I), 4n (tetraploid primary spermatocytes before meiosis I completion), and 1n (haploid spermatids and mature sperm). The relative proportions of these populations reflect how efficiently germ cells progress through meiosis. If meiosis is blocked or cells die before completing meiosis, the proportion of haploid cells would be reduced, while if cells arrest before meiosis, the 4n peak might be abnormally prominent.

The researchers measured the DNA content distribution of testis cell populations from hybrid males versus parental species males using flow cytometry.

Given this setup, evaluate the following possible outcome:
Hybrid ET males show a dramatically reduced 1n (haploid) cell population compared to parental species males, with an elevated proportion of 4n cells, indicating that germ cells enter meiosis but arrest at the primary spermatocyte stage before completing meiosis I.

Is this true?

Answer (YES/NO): YES